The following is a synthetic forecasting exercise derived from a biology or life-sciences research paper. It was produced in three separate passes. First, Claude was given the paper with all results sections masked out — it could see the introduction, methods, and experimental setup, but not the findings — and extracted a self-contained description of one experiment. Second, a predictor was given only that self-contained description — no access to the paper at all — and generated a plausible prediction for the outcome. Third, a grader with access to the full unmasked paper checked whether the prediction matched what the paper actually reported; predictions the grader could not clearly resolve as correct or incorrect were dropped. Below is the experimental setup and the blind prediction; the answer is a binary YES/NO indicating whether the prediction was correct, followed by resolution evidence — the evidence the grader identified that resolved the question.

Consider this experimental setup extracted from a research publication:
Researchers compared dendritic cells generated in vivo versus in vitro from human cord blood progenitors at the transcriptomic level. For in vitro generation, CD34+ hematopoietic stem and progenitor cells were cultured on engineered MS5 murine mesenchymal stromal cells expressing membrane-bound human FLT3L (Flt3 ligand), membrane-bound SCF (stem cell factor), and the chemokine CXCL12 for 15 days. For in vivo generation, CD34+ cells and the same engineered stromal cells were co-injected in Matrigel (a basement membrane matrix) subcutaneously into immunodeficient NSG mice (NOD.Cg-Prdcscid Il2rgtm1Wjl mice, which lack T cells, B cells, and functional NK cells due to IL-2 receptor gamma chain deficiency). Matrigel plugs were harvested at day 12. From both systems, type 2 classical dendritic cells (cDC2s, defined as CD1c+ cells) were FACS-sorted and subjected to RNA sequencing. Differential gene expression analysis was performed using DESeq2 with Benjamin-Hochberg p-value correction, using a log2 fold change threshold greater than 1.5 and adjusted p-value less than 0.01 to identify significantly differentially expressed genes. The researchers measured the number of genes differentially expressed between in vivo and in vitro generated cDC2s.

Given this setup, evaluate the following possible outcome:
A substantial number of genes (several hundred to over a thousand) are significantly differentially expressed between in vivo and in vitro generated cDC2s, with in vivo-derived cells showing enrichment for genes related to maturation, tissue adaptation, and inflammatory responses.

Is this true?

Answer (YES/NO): NO